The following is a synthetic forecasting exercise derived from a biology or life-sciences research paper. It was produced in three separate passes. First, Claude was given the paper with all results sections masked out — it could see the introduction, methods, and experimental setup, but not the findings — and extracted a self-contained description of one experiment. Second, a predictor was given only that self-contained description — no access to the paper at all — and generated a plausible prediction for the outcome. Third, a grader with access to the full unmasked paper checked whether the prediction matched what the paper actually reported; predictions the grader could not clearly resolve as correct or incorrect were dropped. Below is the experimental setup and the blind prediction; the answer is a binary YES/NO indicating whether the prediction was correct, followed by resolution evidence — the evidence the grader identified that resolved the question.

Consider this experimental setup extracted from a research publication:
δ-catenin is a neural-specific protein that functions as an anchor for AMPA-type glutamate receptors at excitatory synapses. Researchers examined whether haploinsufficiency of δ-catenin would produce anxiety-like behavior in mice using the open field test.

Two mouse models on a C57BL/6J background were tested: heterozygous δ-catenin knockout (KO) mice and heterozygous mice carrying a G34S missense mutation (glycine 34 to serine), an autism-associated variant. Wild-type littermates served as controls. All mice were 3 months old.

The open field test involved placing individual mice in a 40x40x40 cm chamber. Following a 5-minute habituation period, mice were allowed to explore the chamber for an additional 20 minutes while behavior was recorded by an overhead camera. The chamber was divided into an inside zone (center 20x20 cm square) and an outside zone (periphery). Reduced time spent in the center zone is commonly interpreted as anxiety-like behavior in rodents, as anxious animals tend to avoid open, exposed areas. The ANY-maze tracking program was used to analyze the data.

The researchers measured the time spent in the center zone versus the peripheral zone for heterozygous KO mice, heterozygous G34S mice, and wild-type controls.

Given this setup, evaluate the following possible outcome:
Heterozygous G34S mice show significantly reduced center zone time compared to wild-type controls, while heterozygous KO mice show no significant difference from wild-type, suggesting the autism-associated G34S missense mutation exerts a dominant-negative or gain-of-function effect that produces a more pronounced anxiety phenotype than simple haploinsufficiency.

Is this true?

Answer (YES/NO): NO